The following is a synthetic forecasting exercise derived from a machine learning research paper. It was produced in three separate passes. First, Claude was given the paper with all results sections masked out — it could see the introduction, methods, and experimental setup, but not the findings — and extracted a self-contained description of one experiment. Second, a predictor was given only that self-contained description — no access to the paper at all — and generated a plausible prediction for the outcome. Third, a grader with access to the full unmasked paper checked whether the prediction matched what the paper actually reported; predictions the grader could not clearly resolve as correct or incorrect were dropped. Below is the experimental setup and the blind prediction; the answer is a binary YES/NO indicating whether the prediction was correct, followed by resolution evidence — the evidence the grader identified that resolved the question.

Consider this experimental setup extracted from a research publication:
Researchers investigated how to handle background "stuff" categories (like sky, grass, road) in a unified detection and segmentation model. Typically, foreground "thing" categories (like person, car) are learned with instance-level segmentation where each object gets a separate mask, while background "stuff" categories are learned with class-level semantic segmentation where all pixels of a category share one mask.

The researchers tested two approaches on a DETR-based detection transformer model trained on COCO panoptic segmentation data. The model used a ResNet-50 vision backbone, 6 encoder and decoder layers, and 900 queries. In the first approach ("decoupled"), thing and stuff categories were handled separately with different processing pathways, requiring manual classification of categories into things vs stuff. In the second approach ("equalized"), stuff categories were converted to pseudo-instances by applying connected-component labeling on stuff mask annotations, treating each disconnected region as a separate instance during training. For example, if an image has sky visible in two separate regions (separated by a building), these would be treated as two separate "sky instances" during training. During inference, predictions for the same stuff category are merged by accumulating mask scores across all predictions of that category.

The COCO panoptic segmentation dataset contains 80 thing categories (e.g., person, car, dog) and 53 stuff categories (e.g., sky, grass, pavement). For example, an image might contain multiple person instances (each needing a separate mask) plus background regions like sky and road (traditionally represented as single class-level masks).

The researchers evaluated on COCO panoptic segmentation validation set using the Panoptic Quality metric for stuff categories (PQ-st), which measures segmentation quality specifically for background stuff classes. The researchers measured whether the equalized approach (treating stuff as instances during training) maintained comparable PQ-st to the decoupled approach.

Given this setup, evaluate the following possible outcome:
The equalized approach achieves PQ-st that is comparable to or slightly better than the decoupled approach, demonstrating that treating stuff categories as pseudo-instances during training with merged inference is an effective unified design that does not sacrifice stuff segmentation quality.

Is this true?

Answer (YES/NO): NO